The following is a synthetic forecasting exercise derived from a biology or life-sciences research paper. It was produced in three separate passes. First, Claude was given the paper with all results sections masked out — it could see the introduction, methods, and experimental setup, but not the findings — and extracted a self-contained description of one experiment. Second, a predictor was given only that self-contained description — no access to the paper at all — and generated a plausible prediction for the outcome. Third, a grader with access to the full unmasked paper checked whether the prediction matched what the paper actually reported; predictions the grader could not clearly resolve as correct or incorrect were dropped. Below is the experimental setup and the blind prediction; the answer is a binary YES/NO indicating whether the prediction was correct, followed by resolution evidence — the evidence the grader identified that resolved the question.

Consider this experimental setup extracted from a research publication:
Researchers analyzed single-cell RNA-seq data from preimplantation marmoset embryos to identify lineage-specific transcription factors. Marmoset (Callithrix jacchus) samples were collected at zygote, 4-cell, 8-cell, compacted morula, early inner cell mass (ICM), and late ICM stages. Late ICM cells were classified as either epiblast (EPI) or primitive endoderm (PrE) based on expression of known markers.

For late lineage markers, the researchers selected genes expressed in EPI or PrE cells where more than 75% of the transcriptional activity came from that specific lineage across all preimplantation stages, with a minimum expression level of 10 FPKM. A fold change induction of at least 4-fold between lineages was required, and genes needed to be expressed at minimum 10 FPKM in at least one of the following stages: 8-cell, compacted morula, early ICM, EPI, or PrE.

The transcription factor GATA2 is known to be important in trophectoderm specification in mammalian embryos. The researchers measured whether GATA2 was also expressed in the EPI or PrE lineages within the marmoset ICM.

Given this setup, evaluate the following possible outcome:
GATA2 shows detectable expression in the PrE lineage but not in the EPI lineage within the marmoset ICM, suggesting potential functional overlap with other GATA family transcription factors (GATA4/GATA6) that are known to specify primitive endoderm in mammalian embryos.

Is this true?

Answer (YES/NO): YES